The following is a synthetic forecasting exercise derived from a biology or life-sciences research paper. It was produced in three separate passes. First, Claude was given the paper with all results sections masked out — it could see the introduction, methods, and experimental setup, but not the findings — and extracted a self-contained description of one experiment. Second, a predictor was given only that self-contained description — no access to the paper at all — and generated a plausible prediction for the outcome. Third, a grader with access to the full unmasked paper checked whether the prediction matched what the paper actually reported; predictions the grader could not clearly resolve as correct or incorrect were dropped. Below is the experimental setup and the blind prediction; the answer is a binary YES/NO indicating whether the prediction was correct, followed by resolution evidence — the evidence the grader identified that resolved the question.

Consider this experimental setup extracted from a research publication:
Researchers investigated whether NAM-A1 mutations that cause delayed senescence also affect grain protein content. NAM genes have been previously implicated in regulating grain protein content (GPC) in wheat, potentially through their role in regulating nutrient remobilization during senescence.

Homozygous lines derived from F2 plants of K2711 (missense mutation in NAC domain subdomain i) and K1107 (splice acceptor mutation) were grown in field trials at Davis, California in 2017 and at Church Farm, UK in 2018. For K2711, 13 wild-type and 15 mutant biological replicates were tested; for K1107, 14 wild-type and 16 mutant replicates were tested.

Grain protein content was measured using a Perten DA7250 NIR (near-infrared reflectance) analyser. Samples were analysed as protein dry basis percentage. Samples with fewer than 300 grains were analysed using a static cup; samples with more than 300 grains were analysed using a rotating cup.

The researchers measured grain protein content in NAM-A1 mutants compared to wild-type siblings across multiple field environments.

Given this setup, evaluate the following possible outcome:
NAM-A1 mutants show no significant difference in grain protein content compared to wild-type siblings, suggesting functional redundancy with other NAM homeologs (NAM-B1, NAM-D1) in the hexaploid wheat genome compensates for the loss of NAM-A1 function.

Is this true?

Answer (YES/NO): NO